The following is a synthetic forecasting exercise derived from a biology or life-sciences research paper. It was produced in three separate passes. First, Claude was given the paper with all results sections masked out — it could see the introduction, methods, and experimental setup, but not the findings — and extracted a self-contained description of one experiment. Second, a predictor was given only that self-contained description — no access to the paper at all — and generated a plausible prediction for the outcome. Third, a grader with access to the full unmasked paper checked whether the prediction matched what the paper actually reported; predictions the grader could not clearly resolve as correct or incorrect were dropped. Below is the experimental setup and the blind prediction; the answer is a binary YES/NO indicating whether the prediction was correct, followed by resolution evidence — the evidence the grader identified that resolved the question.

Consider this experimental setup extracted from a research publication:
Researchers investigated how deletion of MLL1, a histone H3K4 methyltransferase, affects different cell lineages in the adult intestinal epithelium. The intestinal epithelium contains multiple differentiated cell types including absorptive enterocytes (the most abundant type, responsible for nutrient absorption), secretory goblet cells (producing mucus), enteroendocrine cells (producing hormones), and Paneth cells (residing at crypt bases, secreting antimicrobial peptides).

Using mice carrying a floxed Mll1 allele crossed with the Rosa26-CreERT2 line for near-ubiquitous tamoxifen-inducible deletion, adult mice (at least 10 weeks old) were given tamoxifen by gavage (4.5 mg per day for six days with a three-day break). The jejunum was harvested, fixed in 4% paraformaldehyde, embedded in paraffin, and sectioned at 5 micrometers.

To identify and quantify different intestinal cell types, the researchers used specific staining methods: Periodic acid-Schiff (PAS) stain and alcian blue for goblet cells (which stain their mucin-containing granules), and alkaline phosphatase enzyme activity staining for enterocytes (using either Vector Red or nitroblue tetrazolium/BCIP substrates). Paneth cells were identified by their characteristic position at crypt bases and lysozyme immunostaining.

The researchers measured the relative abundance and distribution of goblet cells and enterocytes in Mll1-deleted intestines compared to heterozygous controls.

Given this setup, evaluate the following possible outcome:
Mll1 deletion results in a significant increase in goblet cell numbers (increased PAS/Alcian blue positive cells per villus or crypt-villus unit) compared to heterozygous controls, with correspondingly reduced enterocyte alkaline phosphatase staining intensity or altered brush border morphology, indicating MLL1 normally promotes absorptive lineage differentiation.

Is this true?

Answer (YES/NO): NO